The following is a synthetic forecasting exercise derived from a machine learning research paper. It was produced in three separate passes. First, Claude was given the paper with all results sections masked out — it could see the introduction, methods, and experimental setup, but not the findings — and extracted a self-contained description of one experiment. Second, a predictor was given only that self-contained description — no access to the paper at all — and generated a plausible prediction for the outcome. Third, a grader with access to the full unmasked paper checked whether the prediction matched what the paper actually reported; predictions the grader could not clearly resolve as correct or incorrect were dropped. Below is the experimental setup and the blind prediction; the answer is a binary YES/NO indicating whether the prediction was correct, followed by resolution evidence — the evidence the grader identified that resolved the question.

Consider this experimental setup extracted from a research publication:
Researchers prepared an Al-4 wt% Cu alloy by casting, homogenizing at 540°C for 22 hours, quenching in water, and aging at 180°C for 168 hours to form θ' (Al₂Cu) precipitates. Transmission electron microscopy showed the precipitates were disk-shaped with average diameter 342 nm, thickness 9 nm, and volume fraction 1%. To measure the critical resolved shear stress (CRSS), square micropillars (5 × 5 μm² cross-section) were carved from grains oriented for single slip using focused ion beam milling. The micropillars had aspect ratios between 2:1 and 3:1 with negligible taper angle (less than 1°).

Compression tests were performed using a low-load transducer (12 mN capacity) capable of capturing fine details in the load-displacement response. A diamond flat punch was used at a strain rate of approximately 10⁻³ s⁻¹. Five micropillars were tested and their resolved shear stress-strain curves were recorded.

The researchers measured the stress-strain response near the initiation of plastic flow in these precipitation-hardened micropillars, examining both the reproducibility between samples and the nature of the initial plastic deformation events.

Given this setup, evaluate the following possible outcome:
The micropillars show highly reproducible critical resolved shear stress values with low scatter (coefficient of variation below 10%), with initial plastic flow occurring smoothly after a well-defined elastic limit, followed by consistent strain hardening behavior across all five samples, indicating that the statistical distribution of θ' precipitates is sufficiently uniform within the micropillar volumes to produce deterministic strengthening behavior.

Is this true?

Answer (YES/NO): NO